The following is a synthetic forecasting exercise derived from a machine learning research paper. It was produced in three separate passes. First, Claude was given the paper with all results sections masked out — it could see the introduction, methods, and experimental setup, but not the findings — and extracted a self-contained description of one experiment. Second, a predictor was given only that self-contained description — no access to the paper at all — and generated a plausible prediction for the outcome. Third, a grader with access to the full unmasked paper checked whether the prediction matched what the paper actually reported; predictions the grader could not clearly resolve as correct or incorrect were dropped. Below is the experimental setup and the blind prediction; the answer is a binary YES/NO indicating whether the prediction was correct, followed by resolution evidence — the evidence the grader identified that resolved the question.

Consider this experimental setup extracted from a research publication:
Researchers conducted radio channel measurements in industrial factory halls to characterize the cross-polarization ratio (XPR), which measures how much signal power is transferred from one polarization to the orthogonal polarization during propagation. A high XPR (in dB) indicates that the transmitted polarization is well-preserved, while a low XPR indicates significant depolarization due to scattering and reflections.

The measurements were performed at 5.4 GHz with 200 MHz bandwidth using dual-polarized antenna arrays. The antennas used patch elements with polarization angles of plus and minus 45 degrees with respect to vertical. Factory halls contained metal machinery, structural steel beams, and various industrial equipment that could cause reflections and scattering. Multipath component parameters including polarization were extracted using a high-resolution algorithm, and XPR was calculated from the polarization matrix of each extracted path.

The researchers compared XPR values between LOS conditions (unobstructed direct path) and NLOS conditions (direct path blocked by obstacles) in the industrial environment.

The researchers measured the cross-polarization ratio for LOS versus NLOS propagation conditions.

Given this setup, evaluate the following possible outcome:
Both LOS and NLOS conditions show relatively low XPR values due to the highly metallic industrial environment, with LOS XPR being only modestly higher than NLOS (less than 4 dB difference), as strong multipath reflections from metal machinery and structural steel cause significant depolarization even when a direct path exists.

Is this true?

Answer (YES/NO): NO